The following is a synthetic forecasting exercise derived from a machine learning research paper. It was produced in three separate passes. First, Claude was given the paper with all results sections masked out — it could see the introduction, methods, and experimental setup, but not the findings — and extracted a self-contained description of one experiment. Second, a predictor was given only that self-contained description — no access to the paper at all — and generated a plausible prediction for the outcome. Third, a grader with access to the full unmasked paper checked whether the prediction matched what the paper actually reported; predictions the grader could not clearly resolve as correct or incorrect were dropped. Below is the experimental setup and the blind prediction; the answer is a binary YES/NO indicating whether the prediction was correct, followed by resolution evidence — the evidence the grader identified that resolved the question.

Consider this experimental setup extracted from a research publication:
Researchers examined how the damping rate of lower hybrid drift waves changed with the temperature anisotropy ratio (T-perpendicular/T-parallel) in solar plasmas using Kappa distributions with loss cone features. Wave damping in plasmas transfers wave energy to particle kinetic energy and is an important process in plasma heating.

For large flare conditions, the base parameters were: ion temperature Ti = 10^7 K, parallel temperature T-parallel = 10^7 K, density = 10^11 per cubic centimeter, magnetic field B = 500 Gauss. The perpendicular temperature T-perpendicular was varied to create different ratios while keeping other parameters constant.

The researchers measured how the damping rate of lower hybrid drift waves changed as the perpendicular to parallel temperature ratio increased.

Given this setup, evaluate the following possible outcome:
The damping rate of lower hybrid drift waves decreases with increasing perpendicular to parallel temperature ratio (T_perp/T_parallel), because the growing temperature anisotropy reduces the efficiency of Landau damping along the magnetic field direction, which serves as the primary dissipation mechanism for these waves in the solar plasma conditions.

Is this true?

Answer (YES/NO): NO